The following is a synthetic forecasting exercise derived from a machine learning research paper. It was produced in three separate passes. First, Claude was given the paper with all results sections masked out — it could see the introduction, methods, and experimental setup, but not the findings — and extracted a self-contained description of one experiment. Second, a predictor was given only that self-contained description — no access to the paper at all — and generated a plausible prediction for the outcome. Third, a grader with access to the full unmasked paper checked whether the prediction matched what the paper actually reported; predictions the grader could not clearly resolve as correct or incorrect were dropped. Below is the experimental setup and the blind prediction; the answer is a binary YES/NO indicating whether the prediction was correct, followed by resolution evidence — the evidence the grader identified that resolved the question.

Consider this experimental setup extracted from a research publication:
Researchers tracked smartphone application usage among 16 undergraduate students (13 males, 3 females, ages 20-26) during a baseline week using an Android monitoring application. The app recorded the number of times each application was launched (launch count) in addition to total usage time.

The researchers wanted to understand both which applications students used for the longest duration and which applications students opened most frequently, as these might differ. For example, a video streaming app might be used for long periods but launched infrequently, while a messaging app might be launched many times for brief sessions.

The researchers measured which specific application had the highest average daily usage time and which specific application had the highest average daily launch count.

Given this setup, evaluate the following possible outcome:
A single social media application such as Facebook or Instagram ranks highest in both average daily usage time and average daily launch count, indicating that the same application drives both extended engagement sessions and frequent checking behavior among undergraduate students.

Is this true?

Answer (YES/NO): YES